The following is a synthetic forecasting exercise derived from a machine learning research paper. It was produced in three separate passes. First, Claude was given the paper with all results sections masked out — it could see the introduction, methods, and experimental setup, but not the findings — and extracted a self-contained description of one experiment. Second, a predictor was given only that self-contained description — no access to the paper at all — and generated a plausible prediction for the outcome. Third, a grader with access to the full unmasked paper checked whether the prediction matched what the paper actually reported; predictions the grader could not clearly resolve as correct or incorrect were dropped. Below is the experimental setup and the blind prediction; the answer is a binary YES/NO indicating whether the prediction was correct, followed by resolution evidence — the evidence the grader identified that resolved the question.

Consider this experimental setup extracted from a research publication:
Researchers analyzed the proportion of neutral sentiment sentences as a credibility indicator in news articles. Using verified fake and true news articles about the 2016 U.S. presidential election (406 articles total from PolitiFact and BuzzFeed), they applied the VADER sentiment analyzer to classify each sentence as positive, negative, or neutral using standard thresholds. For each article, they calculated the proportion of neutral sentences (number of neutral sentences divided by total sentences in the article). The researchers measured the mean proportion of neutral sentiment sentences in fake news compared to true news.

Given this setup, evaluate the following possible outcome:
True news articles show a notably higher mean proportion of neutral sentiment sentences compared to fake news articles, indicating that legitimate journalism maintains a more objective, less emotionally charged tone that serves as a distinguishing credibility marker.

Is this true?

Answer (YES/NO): NO